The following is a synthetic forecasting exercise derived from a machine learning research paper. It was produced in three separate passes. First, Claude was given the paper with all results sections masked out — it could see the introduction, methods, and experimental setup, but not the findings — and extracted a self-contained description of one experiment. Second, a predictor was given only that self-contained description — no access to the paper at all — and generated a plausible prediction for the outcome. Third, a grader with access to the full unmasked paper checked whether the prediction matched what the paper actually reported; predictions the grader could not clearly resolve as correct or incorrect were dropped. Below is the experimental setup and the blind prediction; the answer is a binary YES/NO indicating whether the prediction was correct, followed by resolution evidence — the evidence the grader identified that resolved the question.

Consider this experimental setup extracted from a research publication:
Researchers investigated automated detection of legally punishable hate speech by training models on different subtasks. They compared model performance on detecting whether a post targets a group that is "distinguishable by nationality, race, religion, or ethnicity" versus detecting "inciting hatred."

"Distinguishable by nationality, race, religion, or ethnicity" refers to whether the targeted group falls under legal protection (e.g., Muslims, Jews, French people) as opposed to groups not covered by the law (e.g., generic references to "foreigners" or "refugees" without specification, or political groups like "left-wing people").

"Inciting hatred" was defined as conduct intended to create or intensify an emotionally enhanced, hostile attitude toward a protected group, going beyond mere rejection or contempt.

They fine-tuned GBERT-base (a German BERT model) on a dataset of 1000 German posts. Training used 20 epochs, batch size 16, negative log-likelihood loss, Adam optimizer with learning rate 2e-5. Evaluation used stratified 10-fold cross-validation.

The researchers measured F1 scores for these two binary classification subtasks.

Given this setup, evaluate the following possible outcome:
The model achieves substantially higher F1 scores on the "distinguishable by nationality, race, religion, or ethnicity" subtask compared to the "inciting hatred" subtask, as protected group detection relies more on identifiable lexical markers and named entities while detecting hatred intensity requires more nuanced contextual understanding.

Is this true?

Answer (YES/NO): YES